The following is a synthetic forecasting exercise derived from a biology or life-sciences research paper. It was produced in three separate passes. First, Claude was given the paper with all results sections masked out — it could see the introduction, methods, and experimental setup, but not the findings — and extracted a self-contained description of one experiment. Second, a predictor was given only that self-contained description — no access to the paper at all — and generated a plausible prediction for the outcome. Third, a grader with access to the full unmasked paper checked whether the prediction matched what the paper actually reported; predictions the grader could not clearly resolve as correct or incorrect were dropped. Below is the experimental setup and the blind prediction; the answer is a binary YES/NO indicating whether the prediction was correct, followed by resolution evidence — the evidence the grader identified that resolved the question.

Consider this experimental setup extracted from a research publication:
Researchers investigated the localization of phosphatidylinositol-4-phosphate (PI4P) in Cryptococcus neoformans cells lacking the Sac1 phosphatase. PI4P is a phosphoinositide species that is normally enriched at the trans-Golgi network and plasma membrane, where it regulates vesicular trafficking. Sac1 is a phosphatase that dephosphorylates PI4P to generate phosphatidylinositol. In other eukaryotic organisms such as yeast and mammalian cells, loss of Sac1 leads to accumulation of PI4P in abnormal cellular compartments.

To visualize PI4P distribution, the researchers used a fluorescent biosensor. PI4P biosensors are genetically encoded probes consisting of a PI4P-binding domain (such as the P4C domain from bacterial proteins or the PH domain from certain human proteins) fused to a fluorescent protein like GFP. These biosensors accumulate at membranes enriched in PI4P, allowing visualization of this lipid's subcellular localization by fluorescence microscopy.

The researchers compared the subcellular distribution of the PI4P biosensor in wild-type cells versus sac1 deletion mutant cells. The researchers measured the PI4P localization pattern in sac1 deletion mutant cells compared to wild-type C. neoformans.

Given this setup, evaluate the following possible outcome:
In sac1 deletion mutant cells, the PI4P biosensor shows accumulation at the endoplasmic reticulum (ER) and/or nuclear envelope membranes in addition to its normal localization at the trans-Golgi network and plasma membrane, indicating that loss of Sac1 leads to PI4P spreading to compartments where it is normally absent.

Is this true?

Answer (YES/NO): YES